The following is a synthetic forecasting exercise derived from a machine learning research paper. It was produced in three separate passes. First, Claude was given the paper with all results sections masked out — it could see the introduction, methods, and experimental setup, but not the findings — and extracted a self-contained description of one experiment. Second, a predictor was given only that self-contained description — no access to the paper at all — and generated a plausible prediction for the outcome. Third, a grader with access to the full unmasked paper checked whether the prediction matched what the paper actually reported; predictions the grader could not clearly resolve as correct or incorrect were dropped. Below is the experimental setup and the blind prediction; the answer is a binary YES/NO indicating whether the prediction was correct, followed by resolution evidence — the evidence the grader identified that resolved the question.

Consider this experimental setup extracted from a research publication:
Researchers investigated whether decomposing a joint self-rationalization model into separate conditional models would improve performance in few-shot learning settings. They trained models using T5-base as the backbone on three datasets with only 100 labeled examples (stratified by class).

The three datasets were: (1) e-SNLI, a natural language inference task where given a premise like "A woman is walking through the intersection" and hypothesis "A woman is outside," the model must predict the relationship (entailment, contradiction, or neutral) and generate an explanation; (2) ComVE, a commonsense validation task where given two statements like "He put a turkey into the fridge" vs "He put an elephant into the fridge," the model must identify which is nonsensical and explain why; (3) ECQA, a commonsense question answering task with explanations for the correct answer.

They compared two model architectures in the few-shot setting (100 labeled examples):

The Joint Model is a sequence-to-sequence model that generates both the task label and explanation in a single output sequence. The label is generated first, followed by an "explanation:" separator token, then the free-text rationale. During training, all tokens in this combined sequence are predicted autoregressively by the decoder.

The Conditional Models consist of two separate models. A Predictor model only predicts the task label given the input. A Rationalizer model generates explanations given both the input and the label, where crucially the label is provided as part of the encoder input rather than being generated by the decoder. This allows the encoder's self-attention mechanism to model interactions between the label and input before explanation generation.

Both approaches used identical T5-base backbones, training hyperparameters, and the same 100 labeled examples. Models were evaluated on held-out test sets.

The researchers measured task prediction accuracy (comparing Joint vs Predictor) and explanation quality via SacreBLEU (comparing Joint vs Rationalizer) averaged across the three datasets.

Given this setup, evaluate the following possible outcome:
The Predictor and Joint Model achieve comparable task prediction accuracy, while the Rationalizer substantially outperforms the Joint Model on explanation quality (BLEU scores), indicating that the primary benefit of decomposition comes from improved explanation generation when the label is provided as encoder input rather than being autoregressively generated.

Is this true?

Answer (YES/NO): NO